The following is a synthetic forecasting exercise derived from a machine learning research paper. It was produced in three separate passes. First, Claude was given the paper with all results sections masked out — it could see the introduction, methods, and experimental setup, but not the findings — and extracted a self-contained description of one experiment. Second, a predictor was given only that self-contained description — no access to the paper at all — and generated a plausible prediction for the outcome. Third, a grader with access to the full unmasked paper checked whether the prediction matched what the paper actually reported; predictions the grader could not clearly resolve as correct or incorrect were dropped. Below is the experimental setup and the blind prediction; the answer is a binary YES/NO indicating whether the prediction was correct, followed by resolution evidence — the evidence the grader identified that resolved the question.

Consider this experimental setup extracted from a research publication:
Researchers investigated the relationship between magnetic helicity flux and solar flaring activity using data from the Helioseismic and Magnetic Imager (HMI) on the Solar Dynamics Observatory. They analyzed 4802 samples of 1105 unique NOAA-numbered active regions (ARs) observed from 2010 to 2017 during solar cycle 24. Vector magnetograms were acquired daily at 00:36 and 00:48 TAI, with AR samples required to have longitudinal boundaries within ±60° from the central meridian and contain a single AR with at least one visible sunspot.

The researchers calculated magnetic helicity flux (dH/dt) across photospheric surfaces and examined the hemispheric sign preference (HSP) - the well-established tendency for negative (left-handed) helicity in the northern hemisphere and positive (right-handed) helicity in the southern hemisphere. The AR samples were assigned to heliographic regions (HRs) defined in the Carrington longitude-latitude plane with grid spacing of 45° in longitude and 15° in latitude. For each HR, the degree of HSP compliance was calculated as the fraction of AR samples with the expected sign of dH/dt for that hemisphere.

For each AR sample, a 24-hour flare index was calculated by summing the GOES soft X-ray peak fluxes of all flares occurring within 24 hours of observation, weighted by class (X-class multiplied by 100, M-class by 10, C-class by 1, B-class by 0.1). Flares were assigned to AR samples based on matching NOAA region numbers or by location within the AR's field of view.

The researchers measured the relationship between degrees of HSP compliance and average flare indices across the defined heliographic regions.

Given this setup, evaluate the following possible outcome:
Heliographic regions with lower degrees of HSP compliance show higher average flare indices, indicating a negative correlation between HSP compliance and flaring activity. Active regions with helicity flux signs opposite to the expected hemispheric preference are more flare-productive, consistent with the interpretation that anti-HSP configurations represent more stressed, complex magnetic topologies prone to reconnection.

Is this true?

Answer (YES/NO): YES